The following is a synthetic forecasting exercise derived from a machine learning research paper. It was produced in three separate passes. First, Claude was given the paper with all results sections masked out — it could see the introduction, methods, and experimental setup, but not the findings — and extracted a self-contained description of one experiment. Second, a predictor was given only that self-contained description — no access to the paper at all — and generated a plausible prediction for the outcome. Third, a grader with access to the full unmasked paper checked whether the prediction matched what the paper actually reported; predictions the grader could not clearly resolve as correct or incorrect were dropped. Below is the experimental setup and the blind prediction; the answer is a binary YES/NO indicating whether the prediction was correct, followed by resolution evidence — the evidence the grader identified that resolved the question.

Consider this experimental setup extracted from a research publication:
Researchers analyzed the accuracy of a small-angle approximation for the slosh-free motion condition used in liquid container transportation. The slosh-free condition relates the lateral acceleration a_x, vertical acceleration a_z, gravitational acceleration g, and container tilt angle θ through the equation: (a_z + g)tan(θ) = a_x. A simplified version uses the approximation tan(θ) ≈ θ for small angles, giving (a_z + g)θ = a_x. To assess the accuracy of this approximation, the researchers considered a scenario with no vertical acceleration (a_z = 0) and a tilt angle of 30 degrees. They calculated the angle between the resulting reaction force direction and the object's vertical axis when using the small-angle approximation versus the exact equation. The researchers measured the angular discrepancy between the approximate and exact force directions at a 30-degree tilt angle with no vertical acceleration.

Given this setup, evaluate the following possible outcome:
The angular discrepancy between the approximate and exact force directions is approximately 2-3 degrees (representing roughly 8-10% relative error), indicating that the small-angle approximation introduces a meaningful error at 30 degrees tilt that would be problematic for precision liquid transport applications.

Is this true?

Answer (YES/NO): NO